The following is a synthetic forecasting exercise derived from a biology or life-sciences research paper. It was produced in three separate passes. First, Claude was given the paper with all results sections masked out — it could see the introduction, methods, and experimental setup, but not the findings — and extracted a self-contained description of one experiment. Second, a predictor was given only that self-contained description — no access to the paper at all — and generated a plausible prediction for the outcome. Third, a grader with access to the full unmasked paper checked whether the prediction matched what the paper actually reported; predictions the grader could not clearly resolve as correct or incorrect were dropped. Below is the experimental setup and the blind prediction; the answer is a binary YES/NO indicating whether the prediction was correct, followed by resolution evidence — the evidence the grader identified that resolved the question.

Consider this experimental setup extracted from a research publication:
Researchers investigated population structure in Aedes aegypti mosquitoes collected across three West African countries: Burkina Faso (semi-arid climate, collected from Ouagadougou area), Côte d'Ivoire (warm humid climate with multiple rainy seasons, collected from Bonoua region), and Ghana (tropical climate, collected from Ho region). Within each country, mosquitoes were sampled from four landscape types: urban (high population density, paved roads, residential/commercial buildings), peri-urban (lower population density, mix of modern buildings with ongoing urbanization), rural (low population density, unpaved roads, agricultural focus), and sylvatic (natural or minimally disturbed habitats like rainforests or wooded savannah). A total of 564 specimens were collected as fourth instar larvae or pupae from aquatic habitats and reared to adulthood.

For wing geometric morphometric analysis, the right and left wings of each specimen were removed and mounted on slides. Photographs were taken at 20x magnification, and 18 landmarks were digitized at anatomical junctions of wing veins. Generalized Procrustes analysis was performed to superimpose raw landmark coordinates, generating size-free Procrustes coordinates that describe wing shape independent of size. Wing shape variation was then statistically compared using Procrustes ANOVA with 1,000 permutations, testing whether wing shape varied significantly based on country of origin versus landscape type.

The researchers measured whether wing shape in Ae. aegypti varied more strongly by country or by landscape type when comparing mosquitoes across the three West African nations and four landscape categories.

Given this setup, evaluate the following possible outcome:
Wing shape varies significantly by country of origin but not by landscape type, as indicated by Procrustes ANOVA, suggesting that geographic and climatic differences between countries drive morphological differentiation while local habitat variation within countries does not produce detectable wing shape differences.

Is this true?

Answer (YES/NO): NO